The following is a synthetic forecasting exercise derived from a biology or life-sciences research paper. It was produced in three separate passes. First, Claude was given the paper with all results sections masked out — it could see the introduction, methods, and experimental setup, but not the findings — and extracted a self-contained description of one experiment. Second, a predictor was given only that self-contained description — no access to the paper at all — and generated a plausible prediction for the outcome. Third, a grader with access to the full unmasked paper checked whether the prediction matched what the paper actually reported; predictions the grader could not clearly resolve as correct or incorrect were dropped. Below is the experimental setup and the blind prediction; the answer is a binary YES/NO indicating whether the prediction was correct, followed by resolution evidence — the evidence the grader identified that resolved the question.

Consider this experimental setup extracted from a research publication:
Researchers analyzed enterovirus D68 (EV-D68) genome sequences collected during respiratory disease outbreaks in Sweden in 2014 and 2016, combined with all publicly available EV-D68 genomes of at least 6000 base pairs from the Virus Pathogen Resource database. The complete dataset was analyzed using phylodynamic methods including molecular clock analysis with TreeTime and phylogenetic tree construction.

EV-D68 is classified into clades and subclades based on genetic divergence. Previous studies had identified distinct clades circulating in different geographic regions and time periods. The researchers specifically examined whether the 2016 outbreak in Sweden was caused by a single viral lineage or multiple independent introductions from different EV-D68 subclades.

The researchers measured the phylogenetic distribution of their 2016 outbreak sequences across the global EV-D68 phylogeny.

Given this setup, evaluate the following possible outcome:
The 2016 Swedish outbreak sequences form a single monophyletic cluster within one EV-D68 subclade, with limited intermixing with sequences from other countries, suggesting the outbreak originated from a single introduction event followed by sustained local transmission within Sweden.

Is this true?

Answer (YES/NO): NO